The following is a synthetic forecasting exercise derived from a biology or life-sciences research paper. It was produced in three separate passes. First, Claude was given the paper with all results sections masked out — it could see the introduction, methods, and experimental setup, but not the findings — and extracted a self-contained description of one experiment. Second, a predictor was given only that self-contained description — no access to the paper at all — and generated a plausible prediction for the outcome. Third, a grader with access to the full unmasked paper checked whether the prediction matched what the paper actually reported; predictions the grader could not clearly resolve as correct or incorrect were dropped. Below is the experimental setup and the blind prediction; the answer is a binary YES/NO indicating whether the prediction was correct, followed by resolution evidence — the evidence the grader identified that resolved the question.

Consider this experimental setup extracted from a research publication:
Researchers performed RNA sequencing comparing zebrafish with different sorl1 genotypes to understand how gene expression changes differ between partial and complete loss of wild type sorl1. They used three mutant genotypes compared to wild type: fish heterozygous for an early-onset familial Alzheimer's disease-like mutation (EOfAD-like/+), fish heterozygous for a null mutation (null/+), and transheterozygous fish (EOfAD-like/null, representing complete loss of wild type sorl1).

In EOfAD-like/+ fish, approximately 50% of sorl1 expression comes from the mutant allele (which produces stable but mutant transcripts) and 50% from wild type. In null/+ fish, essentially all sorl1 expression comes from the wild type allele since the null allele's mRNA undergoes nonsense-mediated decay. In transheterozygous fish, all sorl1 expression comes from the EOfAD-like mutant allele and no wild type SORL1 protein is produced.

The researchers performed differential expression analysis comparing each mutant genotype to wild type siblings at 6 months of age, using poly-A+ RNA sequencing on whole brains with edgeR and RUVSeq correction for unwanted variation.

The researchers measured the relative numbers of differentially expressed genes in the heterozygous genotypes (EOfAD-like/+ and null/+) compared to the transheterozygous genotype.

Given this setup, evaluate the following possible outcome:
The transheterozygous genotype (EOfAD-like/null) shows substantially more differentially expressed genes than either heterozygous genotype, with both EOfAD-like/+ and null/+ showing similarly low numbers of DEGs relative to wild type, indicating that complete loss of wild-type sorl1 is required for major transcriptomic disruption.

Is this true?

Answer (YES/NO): NO